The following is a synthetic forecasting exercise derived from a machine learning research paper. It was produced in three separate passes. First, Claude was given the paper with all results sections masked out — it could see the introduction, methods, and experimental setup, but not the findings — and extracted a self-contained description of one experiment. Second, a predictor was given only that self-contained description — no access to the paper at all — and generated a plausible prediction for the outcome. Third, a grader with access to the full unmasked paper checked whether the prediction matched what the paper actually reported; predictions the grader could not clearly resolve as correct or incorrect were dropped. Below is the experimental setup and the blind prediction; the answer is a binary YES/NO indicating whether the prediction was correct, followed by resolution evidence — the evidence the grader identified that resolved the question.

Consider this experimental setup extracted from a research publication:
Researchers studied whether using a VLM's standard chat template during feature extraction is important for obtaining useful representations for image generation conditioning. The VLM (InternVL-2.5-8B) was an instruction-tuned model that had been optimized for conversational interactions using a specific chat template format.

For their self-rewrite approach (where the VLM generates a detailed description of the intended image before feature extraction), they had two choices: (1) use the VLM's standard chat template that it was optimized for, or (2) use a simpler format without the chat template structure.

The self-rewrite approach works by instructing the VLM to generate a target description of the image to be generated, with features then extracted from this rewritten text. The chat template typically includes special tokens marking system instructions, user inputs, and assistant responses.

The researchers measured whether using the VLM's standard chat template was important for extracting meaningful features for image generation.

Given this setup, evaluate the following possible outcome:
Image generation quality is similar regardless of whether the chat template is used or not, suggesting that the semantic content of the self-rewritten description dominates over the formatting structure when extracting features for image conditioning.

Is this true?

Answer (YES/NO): NO